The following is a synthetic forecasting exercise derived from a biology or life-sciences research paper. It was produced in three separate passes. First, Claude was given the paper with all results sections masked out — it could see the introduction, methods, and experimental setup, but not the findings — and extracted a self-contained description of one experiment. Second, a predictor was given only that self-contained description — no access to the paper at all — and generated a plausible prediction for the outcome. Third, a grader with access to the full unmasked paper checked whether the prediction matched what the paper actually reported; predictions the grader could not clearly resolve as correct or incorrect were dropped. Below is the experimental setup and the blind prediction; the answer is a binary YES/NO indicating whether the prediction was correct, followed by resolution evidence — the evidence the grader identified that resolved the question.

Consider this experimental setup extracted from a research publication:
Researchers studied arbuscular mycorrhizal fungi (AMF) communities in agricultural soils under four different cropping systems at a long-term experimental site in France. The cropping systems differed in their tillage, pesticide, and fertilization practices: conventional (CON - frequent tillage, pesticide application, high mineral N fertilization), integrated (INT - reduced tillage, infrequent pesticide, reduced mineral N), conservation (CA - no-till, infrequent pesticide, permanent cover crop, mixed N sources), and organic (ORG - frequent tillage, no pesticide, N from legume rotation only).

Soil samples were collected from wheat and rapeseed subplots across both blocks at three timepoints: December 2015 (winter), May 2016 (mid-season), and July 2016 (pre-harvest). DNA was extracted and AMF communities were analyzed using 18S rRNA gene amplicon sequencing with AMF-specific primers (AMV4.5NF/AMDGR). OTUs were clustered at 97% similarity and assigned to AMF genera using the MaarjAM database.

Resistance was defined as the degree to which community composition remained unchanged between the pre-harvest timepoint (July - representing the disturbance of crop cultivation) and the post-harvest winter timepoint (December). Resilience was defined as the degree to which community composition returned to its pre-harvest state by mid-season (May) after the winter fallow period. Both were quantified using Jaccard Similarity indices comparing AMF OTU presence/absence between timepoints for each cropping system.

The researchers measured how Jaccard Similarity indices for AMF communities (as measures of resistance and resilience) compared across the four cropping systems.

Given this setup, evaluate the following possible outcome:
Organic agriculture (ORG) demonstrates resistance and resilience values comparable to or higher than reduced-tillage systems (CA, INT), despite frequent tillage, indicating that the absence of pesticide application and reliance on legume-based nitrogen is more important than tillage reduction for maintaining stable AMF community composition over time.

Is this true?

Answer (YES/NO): NO